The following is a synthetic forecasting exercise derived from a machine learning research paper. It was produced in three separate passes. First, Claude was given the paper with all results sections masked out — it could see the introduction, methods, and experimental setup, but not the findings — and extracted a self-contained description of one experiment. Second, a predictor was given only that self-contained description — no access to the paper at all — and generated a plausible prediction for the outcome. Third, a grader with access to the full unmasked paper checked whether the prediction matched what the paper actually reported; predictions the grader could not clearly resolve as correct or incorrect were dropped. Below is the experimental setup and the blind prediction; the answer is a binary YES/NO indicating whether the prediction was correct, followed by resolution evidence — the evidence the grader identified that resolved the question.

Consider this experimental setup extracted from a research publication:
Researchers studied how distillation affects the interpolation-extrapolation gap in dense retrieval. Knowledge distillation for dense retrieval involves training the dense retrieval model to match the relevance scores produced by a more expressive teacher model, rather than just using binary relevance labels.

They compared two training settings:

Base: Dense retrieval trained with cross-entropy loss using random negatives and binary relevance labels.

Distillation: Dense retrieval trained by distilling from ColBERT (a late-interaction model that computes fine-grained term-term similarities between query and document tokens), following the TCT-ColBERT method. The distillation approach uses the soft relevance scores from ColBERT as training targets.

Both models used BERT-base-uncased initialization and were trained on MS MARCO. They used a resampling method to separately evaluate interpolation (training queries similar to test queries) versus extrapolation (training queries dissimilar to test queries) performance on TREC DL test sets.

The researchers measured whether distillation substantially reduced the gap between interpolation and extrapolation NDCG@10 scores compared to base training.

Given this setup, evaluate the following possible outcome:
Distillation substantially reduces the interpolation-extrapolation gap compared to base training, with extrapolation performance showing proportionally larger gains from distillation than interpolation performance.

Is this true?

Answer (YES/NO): NO